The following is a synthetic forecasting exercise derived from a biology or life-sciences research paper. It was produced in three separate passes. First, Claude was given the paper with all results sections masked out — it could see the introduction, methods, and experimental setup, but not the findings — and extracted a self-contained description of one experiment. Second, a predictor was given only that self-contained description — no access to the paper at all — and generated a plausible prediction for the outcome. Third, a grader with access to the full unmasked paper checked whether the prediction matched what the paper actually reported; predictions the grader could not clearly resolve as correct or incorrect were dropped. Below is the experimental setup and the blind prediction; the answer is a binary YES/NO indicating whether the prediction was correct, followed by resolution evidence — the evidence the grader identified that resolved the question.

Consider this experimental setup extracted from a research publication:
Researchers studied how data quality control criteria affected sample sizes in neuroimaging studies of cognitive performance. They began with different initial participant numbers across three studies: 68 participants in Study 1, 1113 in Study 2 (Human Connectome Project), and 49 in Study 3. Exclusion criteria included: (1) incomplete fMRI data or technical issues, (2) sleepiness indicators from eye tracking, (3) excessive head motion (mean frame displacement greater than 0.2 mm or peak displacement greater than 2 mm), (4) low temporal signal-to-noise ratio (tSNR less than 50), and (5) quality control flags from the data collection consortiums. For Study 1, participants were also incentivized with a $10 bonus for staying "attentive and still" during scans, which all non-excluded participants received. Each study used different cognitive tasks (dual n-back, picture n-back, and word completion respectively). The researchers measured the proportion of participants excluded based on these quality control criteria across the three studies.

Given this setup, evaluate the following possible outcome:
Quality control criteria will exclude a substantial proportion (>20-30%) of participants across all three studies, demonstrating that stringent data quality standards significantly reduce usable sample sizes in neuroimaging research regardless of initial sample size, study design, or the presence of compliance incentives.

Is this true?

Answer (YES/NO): NO